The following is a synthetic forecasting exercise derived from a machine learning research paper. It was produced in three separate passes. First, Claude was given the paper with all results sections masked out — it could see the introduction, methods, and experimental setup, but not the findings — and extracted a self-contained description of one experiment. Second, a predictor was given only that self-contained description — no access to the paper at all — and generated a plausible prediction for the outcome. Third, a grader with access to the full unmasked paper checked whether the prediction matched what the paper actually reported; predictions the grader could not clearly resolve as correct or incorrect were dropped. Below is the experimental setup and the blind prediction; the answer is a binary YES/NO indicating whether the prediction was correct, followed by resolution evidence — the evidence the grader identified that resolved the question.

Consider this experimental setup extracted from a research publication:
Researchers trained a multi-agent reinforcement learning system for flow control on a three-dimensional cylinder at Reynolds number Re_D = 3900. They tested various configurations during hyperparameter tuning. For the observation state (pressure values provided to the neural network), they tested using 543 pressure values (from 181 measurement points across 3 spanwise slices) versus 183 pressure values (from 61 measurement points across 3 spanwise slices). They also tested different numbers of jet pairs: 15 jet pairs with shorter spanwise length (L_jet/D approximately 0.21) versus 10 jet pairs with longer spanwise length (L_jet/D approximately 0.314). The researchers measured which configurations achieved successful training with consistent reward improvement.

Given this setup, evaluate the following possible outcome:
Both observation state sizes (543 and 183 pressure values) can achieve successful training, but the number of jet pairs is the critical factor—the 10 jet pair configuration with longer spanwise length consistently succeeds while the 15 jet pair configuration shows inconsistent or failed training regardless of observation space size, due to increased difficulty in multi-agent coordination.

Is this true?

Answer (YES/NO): NO